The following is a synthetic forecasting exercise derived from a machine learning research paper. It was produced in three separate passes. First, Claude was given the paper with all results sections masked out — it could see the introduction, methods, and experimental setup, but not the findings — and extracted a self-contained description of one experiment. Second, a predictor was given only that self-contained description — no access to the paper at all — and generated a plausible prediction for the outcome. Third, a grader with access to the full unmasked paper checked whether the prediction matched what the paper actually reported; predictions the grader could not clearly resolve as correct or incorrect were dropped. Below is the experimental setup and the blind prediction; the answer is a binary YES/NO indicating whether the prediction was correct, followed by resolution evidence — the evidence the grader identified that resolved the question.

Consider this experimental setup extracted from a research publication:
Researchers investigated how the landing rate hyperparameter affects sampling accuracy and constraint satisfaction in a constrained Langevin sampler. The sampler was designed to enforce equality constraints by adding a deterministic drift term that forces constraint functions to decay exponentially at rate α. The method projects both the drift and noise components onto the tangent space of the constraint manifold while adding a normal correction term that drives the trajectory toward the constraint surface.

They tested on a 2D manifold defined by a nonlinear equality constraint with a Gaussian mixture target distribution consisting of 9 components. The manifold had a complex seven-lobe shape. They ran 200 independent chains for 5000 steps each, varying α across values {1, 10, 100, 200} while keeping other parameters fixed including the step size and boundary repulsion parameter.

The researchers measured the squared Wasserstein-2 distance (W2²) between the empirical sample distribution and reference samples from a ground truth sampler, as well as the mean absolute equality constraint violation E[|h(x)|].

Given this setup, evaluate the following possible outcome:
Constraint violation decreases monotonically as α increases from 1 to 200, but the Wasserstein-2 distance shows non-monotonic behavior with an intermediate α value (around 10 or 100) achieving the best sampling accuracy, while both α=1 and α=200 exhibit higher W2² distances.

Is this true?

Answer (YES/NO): NO